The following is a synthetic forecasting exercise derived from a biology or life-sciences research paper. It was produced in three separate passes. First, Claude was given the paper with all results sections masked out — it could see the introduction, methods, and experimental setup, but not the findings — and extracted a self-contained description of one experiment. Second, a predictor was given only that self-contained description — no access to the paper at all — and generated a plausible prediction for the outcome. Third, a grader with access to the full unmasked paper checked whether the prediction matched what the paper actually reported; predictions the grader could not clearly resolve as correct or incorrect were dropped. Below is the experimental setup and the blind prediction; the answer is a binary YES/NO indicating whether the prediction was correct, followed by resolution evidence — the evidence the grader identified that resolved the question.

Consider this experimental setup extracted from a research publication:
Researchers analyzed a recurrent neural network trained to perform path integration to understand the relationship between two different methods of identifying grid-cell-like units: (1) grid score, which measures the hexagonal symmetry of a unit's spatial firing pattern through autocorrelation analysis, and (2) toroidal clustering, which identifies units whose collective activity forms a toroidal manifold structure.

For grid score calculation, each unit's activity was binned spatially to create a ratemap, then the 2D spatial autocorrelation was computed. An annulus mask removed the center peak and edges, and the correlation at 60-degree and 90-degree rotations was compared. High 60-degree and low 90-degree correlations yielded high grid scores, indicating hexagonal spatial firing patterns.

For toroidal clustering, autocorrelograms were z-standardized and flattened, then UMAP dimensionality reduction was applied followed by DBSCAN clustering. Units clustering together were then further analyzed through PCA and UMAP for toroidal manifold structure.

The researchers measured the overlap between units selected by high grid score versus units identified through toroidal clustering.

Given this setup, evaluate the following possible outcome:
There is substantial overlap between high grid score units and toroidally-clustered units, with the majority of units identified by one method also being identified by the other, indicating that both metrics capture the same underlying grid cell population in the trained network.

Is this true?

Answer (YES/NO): NO